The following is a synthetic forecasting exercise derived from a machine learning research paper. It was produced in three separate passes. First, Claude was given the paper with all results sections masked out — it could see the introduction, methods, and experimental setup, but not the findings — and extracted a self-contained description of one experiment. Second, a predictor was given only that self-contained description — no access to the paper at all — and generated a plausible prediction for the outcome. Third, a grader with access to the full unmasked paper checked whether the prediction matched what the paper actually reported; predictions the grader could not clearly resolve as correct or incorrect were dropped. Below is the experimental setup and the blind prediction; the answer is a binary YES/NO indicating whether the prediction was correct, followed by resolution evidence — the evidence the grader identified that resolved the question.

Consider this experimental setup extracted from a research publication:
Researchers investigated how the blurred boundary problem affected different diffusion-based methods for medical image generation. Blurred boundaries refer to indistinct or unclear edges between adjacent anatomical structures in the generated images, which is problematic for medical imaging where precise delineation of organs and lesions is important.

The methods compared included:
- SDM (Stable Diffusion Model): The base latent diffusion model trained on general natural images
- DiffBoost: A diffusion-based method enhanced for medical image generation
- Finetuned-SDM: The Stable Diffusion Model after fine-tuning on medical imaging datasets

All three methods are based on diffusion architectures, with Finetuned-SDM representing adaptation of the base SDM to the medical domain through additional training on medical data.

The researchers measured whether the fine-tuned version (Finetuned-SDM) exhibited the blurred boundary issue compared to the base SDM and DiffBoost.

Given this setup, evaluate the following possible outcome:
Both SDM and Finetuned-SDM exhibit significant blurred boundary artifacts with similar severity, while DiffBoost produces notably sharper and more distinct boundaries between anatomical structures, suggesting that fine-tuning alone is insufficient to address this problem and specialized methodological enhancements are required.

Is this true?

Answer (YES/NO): NO